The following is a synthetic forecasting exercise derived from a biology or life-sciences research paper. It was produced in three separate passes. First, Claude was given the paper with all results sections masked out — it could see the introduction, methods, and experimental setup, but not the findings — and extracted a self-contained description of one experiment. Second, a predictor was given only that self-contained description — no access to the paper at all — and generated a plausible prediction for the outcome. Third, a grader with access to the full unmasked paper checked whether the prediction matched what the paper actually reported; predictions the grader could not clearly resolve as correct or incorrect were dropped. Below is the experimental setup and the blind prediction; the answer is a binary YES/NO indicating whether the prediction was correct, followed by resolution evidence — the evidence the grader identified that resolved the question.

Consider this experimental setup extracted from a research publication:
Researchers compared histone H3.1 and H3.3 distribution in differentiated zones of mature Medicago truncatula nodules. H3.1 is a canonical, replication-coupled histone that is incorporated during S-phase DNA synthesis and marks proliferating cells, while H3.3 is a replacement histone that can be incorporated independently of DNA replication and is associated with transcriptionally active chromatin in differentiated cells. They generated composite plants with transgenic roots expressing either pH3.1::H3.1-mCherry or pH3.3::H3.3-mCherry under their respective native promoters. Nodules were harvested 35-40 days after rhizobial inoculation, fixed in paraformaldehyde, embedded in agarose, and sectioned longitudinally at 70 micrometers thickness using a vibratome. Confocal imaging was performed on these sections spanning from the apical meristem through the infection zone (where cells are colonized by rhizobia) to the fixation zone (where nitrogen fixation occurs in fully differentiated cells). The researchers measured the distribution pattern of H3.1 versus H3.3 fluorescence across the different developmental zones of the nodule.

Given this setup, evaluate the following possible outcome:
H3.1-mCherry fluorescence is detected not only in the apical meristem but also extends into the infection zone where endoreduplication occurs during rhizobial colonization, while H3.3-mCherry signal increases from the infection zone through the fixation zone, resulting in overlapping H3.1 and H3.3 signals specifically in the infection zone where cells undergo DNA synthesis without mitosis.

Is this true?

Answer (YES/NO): NO